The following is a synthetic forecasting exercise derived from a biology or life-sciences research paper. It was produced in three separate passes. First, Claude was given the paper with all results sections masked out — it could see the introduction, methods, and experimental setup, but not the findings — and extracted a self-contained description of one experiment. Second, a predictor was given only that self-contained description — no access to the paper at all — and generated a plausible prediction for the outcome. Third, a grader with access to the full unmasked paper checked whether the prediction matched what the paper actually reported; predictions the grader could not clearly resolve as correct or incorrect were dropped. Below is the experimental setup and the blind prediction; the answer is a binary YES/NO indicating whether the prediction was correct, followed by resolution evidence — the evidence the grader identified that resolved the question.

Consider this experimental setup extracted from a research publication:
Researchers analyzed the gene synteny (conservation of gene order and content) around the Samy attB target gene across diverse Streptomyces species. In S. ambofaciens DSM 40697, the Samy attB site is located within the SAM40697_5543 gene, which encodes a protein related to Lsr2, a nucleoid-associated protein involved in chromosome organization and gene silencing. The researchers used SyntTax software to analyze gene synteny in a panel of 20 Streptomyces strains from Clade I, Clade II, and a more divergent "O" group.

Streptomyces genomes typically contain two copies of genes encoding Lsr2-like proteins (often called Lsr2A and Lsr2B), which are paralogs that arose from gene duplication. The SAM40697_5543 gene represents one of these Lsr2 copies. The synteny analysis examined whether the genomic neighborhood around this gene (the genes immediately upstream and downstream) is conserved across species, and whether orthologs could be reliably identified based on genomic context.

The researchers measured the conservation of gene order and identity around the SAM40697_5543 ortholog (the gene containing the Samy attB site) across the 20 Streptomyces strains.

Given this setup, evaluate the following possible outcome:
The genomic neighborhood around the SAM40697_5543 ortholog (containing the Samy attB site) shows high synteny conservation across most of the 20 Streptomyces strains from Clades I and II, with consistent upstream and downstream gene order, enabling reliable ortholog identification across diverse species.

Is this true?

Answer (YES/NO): NO